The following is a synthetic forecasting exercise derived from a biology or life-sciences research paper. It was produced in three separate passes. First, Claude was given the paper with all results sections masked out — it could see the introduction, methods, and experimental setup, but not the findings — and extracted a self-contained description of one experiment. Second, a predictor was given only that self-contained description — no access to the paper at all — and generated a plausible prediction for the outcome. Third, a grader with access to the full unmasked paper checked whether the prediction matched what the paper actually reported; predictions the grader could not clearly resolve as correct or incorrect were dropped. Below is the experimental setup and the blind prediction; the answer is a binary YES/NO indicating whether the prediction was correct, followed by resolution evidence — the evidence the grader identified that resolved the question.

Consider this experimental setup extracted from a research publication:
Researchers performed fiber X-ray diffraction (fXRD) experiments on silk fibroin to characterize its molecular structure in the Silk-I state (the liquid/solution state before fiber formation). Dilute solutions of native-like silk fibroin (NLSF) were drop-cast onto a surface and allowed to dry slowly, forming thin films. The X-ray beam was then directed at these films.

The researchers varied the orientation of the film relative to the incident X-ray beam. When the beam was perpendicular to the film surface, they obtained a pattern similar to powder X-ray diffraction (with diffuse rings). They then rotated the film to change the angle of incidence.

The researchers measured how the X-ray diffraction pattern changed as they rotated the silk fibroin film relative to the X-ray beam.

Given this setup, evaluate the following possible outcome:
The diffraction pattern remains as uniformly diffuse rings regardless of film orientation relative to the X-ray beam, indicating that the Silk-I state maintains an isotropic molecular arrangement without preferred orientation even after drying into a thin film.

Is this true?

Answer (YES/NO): NO